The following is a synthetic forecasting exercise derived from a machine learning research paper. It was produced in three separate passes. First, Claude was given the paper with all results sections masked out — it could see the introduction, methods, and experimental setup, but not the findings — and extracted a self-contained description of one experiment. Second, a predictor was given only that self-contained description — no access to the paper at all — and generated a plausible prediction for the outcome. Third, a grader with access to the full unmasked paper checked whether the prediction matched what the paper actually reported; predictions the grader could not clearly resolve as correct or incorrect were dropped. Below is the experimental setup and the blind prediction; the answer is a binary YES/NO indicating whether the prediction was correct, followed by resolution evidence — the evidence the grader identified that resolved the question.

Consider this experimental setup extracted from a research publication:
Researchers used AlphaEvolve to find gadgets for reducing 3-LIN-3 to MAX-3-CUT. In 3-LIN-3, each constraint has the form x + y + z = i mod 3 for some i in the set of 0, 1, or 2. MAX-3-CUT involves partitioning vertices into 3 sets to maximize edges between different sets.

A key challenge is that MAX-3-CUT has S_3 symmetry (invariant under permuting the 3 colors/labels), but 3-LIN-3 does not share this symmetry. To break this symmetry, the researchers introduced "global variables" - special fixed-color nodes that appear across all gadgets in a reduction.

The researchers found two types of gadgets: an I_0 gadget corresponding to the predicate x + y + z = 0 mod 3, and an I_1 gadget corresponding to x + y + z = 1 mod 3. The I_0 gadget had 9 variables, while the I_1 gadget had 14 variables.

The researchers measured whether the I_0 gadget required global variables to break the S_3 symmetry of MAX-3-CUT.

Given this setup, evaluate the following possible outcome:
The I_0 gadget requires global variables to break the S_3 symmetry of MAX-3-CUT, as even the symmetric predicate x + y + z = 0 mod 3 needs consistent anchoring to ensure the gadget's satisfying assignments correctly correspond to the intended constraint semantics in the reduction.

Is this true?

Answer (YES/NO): NO